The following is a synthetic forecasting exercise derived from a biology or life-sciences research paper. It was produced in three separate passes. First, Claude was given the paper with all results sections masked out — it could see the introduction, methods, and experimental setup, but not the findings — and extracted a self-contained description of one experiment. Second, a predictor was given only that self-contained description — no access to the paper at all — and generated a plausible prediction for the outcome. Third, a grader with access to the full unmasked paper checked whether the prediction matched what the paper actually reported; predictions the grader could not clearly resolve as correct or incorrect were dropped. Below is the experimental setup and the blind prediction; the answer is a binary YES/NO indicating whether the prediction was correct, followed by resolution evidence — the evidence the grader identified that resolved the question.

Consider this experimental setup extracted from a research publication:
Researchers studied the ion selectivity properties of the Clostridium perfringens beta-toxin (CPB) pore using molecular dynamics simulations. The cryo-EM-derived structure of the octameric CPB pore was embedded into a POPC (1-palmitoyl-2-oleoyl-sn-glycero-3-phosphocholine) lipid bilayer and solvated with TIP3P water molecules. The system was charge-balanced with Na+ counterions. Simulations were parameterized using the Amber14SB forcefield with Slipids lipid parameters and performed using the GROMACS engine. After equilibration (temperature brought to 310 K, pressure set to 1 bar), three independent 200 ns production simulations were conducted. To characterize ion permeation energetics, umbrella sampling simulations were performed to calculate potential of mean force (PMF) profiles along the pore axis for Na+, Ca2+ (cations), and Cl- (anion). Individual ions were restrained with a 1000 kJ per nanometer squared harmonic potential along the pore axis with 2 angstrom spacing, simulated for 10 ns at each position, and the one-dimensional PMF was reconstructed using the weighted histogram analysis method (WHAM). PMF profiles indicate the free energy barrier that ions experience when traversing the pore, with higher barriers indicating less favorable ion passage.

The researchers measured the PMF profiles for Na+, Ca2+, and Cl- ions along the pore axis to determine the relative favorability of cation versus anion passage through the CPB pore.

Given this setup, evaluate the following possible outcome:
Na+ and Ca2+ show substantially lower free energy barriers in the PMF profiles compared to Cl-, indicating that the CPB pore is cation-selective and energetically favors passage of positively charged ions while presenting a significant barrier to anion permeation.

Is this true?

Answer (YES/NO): YES